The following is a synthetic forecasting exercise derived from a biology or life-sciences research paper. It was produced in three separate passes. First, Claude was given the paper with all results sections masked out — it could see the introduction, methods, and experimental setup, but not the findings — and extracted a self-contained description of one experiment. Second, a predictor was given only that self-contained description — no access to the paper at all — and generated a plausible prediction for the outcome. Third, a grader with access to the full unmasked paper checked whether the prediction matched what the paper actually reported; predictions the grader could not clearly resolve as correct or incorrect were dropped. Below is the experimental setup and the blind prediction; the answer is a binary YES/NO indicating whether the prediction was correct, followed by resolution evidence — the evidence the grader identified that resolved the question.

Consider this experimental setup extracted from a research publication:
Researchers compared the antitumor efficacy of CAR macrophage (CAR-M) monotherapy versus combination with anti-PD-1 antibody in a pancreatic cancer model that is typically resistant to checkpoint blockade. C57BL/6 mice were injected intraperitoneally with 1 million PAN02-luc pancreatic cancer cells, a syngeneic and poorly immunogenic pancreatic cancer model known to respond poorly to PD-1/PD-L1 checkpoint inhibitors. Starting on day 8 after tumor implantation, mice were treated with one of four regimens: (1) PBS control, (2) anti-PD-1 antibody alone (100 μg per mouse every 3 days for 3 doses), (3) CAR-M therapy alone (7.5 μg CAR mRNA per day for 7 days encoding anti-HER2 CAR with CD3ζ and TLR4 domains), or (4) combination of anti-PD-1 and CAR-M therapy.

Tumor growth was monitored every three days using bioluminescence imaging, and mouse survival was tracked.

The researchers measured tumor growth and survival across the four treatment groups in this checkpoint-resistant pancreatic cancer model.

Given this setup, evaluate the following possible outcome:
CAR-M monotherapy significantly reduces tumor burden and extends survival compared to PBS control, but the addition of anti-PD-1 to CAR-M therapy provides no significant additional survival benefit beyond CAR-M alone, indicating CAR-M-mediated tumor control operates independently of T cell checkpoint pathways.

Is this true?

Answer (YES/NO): NO